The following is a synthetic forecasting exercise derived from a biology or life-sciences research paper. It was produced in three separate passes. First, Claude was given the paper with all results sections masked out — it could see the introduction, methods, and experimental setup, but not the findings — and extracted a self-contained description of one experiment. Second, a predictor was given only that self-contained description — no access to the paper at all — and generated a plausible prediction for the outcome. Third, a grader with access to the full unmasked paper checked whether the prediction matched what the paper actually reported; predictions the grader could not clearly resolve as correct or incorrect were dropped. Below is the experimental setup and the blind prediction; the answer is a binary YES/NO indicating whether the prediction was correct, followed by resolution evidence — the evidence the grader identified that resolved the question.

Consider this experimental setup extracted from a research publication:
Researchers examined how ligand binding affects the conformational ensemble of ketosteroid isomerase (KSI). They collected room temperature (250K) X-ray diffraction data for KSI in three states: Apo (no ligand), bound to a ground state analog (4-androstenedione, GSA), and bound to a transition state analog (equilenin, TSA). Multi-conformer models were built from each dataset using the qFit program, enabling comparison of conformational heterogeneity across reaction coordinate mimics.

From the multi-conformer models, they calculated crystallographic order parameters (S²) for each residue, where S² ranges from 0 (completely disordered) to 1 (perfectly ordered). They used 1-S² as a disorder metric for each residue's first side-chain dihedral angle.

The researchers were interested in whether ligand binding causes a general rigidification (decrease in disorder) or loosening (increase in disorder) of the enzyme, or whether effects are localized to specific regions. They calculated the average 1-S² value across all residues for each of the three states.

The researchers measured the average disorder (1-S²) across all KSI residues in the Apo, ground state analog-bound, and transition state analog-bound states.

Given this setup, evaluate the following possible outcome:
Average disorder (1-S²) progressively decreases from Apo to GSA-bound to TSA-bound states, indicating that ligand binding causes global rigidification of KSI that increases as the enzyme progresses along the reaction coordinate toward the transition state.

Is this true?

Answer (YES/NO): NO